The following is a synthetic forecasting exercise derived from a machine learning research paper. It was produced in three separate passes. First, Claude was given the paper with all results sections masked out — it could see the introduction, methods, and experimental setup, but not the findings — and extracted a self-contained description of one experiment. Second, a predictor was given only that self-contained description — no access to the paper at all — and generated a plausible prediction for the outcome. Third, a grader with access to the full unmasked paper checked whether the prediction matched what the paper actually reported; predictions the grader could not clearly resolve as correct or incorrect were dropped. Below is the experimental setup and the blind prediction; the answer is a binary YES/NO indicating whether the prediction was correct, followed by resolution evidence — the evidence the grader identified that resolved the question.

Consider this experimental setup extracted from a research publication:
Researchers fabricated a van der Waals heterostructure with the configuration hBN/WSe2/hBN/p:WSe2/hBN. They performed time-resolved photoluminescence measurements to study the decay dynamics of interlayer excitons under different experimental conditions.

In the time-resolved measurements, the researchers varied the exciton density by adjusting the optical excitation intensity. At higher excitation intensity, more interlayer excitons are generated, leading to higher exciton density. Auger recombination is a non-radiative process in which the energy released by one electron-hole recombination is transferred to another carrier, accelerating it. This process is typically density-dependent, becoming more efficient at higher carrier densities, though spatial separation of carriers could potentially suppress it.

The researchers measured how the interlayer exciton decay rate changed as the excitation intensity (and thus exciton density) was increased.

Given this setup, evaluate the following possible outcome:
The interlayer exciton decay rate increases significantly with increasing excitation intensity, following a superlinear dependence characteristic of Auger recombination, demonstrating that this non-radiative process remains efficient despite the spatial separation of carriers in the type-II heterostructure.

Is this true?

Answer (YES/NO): YES